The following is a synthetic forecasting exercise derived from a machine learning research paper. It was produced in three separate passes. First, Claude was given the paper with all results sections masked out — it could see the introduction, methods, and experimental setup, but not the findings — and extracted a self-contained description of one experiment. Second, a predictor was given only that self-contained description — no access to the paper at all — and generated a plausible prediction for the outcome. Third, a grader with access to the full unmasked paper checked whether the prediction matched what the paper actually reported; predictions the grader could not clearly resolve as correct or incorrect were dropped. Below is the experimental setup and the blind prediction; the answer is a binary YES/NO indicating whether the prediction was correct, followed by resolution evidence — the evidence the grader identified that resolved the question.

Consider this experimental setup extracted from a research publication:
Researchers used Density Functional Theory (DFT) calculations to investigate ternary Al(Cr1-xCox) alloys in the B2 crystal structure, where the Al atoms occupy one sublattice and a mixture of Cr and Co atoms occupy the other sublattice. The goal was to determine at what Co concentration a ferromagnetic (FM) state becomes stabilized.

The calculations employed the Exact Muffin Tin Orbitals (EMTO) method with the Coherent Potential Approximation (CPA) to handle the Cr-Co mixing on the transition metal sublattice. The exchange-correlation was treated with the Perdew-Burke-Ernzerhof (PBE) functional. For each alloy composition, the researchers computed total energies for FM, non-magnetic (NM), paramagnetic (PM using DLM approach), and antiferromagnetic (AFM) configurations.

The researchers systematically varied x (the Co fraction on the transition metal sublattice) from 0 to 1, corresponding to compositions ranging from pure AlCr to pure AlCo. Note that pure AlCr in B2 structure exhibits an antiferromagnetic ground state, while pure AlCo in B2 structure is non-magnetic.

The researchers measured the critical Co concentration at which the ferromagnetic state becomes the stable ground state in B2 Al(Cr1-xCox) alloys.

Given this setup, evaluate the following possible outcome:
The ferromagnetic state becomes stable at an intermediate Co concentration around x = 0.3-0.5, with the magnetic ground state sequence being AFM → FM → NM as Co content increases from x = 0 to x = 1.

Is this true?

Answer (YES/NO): NO